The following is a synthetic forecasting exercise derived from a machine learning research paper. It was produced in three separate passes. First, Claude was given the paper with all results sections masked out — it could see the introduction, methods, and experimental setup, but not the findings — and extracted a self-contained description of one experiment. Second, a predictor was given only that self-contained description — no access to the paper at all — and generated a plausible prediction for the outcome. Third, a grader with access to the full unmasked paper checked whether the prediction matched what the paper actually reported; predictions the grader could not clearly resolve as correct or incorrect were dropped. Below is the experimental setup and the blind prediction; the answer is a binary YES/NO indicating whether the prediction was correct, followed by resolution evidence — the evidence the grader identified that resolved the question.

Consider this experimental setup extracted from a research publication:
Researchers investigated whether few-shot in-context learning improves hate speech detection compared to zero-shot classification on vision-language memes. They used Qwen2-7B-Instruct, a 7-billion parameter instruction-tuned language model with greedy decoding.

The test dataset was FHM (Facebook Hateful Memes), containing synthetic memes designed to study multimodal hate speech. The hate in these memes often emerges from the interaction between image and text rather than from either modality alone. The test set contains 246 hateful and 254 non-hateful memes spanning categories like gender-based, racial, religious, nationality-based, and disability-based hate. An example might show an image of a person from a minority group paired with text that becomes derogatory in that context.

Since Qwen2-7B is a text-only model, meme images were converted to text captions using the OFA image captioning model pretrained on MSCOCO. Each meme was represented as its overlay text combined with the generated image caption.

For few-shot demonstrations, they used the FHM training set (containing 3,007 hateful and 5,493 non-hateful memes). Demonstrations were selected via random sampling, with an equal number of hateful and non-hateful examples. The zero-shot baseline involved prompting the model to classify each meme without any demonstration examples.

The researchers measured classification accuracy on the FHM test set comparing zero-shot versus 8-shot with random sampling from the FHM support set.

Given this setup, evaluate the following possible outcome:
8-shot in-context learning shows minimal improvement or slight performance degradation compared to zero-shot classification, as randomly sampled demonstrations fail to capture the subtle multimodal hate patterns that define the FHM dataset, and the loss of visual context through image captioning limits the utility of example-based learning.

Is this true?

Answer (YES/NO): YES